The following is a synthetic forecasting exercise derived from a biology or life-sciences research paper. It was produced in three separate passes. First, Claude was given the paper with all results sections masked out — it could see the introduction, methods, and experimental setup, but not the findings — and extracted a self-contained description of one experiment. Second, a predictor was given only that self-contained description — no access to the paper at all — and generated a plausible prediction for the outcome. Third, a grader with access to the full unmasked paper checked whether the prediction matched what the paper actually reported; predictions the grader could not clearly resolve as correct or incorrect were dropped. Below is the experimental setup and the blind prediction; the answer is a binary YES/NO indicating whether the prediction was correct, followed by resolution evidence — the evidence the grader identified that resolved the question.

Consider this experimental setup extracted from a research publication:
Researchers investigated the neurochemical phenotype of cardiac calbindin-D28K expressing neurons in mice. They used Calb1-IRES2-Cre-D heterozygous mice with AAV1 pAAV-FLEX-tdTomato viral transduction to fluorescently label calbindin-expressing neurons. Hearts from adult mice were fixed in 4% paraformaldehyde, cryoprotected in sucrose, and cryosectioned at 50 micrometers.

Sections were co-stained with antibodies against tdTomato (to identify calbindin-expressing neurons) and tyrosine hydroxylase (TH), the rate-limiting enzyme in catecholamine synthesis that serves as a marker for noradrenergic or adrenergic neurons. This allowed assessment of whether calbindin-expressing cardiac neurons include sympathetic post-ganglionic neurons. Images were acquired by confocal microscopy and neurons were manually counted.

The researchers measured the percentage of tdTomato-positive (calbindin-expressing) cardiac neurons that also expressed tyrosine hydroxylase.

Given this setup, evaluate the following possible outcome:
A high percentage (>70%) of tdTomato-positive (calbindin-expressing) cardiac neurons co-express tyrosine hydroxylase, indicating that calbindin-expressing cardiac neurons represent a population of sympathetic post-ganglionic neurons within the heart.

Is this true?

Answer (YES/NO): NO